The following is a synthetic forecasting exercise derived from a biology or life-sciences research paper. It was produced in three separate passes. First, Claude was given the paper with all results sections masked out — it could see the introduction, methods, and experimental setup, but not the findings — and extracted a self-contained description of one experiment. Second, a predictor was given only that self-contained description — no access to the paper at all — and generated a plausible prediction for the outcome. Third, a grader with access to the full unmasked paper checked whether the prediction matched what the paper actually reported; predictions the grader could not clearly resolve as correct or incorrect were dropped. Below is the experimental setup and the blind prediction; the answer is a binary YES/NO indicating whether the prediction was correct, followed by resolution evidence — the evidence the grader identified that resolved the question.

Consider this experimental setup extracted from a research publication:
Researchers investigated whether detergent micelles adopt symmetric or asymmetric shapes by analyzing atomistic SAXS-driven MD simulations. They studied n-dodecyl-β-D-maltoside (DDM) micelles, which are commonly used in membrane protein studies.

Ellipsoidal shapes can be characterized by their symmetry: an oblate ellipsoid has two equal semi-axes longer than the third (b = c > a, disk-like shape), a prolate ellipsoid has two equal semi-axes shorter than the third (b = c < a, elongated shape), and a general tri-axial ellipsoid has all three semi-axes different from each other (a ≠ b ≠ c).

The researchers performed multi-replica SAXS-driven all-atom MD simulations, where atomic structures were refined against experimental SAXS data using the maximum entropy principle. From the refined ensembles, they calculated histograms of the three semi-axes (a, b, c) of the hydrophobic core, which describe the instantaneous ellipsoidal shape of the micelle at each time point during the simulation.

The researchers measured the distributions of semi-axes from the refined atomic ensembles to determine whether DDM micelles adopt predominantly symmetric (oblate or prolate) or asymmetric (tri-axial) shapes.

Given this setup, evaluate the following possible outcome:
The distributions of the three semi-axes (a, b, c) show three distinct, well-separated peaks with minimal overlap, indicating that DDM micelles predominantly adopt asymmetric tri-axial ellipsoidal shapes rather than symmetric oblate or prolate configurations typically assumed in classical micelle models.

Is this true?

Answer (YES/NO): NO